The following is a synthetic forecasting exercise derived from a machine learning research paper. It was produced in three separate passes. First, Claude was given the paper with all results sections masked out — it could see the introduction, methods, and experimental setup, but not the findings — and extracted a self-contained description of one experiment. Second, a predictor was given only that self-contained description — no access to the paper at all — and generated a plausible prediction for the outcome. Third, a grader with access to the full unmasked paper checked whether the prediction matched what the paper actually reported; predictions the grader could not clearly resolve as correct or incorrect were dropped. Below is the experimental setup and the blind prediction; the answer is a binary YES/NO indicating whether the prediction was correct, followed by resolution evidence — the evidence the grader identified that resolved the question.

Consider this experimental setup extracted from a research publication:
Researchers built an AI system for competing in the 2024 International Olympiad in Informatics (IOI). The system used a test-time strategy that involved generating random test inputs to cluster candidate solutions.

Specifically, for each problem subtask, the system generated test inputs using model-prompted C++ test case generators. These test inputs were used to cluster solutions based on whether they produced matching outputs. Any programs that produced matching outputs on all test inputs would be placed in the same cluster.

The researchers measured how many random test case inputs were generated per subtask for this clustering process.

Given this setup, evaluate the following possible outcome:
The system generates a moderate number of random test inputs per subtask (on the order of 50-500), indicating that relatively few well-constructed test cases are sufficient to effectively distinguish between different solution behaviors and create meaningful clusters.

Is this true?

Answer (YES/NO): YES